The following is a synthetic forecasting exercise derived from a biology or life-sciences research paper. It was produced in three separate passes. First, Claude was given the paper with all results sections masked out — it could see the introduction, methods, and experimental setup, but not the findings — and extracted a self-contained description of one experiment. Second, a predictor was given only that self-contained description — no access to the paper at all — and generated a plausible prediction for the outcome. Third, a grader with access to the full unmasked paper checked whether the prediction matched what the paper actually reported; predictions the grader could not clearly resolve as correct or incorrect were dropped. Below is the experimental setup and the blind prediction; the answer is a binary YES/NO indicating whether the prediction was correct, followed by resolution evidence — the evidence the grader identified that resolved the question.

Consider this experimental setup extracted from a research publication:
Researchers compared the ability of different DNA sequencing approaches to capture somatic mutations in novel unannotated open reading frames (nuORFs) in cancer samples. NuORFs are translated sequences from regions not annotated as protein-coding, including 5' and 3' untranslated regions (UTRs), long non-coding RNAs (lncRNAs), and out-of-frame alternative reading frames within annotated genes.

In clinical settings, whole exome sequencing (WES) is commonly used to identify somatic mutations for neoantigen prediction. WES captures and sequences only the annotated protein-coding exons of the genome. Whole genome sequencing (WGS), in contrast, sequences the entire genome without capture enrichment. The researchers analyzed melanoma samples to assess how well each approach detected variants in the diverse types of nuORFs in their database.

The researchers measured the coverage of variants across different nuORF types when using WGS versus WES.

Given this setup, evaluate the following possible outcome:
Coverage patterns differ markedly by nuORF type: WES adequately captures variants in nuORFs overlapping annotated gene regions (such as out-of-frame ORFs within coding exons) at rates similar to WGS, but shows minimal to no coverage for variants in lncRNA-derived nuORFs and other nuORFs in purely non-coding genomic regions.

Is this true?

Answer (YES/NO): NO